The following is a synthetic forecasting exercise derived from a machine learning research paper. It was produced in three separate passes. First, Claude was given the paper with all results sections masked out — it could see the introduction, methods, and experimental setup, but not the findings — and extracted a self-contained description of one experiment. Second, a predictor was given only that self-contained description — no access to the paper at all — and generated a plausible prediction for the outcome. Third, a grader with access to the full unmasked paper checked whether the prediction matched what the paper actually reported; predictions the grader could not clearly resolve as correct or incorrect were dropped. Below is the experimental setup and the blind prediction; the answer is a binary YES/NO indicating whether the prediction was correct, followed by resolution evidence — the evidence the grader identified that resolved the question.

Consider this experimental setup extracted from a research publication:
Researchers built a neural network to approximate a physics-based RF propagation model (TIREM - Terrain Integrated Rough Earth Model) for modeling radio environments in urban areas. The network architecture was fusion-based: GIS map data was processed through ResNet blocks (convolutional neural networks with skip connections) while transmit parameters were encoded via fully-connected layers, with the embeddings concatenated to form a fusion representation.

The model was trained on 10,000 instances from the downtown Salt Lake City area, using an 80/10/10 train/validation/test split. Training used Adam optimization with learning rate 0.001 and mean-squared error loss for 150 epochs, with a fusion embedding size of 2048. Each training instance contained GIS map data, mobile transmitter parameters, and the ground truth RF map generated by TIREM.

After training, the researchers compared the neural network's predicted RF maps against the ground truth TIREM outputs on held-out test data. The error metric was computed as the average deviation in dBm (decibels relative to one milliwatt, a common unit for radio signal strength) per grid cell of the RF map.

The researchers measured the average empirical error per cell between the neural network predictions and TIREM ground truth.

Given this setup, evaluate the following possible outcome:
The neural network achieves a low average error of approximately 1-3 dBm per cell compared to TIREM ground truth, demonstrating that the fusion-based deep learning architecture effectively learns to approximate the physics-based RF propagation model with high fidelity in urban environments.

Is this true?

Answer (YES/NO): NO